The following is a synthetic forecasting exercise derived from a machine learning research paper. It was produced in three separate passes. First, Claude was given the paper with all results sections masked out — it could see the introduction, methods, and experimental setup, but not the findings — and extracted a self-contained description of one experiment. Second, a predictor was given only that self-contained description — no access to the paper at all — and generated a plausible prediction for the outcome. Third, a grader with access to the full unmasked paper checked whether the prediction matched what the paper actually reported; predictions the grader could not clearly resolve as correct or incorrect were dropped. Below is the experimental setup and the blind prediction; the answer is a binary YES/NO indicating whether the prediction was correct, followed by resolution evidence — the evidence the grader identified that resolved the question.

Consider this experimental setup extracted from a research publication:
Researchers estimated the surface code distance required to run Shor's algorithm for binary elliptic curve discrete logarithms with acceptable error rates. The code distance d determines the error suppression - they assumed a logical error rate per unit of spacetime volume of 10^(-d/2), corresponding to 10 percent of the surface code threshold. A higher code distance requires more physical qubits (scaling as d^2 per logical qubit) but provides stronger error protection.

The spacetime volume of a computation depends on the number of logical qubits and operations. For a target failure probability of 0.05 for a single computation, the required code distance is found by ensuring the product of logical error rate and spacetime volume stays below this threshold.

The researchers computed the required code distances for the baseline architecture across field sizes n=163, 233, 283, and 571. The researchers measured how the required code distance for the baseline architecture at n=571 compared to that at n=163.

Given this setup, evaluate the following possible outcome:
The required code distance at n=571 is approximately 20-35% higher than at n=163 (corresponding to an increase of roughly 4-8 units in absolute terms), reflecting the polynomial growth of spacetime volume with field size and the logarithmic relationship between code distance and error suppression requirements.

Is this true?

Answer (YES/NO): NO